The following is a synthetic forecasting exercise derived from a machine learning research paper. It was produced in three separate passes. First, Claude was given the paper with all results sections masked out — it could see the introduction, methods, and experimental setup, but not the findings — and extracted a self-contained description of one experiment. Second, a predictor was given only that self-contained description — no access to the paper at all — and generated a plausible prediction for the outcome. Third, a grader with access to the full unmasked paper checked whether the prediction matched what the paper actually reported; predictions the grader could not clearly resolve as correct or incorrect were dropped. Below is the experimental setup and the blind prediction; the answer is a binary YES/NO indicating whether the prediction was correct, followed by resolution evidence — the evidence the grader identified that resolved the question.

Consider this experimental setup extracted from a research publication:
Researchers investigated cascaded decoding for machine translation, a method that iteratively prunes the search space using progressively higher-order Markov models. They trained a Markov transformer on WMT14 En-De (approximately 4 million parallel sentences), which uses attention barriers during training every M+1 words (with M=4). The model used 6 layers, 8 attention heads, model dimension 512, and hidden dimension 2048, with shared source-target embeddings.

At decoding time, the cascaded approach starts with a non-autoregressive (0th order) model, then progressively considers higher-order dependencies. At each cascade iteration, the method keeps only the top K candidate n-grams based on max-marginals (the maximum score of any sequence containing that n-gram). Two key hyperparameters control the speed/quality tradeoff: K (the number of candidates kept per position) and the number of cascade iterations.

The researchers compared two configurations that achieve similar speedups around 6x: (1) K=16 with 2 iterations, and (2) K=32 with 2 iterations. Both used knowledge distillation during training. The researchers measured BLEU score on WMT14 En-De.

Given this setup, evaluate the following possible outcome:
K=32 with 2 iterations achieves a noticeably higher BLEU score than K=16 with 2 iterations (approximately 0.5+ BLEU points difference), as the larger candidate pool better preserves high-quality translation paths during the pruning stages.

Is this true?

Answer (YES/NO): NO